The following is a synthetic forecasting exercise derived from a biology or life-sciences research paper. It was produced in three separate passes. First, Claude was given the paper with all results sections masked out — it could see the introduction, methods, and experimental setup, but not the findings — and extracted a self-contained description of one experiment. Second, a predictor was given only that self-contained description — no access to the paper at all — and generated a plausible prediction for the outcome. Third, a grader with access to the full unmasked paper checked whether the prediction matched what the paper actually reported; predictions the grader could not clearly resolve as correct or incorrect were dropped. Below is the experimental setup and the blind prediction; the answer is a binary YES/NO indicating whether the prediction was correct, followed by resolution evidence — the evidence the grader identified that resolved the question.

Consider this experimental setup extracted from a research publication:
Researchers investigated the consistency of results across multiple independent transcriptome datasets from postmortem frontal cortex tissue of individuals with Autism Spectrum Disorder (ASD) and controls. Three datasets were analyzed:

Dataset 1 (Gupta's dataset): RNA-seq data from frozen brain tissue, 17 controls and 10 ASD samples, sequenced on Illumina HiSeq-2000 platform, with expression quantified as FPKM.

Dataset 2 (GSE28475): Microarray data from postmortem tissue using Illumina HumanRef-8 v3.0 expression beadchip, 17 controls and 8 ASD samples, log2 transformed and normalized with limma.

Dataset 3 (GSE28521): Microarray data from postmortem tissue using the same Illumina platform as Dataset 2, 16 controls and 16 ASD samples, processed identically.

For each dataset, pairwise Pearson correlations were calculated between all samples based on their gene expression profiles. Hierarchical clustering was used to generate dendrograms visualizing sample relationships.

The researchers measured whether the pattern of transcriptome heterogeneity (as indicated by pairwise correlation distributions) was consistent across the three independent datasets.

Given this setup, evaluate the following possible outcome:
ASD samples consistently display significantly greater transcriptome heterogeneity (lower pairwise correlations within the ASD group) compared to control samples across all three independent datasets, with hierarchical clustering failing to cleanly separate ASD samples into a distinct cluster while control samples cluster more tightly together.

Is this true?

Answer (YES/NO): NO